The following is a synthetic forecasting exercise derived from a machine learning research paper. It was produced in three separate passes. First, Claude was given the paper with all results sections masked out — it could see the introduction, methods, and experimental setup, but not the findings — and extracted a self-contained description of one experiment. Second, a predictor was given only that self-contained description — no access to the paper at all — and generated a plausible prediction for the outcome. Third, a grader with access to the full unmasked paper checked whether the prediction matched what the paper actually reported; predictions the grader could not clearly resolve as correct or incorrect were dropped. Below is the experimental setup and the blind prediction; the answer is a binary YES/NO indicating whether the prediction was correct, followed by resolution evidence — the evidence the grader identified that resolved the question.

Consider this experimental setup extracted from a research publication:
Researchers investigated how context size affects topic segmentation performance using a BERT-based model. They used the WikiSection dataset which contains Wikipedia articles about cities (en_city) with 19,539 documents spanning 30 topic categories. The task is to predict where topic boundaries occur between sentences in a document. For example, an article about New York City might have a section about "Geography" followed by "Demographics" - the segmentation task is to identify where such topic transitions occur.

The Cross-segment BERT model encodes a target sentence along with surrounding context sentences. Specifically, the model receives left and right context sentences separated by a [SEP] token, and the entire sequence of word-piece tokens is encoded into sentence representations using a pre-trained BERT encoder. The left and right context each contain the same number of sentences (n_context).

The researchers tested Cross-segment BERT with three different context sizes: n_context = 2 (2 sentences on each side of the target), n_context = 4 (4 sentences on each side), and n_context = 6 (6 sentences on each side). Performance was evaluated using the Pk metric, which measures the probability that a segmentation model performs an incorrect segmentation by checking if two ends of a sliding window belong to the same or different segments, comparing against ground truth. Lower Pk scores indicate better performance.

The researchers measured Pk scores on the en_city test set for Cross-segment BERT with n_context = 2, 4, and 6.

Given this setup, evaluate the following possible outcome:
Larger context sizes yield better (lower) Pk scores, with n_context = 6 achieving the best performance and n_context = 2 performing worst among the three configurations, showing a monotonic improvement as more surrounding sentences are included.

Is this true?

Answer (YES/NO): NO